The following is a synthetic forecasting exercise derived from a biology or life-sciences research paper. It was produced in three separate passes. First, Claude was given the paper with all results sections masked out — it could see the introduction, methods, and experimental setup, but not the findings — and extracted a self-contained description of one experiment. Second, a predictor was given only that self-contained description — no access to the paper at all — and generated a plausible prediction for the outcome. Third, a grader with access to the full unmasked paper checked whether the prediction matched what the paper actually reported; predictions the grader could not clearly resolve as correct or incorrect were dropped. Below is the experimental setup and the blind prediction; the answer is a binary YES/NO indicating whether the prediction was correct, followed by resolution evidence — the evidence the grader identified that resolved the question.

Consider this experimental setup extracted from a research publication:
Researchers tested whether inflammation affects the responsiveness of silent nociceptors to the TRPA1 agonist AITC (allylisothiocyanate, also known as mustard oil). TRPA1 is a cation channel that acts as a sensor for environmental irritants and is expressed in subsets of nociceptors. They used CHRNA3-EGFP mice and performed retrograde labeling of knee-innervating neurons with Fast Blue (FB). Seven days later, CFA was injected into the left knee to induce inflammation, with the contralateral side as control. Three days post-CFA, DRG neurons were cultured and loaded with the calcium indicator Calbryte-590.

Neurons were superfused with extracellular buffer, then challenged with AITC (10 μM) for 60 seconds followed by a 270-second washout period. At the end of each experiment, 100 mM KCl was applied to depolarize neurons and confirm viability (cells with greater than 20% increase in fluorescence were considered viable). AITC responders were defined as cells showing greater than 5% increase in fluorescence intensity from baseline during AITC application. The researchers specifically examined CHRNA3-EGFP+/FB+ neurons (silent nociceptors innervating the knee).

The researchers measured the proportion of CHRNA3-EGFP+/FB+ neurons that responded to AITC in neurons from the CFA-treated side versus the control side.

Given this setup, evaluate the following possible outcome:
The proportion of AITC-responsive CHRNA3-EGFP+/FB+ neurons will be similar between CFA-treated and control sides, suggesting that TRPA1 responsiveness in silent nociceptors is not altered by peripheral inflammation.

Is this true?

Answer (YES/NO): NO